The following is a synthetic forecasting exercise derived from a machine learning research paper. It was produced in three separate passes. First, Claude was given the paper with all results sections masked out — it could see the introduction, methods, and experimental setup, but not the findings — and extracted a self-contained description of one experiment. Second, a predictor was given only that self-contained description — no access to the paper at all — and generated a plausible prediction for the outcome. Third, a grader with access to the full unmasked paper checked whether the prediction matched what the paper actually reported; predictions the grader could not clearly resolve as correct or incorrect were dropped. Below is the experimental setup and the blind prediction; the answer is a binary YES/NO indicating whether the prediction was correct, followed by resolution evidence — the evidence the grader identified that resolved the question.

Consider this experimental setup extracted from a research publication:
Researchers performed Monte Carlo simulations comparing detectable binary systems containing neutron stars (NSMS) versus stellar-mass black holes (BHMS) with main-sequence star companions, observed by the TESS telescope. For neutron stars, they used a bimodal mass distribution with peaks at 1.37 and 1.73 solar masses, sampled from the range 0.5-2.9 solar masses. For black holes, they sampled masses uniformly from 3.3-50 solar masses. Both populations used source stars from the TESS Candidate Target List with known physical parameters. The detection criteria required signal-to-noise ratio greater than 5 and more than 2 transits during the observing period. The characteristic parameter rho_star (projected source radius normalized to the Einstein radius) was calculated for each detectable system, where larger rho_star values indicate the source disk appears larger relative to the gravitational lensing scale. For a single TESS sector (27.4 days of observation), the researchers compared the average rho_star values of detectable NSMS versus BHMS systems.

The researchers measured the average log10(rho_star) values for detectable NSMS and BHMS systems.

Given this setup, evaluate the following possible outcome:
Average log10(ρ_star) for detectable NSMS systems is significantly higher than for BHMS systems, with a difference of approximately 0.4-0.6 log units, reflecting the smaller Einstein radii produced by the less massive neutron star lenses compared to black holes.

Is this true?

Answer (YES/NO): NO